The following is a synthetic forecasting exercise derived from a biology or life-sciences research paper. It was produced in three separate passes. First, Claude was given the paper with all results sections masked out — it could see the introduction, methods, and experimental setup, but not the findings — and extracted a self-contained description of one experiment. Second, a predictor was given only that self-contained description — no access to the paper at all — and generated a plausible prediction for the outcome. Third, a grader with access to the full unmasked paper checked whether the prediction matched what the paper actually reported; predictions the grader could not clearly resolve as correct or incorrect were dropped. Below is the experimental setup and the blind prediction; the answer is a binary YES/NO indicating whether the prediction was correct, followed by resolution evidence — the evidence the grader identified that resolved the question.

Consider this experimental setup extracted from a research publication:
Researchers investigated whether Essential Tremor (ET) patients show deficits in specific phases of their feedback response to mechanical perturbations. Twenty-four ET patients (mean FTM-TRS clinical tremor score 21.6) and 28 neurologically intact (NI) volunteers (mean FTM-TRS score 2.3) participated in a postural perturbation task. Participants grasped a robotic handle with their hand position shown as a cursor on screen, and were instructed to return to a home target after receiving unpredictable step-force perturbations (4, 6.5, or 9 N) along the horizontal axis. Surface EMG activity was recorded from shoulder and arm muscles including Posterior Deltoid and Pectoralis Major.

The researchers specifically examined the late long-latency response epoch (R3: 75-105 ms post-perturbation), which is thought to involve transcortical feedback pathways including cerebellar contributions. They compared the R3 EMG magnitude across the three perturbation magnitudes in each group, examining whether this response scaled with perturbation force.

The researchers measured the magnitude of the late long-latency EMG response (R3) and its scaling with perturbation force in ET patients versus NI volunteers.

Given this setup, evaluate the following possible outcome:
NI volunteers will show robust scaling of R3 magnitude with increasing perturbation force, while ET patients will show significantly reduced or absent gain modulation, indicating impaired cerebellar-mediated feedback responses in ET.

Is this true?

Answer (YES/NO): NO